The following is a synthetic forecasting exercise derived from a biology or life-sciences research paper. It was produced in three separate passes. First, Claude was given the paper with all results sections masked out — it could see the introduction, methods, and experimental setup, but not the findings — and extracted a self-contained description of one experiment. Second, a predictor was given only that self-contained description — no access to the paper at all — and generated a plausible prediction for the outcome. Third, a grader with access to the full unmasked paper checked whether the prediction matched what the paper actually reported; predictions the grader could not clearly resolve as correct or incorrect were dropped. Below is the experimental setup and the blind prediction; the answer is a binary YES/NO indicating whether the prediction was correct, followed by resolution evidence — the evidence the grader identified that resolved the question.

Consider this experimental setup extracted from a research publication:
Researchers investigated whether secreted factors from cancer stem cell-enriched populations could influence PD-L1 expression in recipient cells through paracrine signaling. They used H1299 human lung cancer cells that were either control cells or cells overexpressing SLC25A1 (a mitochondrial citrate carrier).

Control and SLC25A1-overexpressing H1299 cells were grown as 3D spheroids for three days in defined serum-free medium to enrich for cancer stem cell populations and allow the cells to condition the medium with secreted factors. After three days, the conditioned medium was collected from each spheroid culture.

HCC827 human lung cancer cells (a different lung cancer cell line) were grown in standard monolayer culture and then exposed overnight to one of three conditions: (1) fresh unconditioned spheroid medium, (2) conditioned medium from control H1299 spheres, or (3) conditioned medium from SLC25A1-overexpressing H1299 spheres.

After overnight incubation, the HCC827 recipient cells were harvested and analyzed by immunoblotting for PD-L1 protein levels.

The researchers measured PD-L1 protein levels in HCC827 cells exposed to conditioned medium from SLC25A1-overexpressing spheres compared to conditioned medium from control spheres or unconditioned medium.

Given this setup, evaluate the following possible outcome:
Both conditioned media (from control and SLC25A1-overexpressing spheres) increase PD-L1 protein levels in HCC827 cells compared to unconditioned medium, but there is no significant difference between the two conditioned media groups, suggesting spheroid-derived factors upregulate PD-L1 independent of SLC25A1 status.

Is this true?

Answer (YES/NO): NO